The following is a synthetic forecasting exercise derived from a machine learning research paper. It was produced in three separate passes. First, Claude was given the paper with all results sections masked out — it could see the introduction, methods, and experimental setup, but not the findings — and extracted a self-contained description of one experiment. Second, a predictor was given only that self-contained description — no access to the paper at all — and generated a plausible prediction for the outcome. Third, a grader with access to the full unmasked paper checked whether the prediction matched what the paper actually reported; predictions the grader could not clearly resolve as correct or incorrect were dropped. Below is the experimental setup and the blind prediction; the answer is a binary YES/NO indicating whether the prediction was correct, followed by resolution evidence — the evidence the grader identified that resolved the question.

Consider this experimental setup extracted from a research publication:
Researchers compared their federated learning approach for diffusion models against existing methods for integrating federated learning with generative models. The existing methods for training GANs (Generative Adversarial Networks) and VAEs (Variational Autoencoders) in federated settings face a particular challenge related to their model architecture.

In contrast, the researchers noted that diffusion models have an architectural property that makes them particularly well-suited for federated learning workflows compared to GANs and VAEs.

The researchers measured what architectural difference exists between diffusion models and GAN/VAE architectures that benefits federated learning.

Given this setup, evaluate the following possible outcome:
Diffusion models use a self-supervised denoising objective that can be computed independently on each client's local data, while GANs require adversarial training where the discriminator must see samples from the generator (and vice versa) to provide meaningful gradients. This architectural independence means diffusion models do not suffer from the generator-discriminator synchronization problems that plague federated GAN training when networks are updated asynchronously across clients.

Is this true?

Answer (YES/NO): NO